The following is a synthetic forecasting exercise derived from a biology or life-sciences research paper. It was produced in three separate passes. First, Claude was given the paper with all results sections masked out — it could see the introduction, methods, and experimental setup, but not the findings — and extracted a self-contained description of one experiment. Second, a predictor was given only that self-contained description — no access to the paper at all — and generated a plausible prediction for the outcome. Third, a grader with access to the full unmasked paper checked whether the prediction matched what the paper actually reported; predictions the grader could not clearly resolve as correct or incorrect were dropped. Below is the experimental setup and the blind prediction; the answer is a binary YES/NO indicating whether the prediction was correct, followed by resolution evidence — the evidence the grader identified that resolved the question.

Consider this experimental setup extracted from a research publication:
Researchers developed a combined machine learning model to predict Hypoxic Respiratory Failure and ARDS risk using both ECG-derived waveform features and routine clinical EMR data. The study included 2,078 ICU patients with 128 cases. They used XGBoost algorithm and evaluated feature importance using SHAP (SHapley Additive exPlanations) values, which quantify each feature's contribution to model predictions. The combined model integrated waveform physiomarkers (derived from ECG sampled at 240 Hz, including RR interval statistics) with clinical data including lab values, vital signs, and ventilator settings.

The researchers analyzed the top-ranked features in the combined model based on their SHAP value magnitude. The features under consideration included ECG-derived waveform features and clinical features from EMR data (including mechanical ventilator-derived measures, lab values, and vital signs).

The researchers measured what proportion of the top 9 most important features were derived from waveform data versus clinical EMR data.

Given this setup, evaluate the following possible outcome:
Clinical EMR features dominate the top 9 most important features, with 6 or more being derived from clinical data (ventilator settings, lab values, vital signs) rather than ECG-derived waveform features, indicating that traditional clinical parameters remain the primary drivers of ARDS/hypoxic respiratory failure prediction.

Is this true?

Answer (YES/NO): NO